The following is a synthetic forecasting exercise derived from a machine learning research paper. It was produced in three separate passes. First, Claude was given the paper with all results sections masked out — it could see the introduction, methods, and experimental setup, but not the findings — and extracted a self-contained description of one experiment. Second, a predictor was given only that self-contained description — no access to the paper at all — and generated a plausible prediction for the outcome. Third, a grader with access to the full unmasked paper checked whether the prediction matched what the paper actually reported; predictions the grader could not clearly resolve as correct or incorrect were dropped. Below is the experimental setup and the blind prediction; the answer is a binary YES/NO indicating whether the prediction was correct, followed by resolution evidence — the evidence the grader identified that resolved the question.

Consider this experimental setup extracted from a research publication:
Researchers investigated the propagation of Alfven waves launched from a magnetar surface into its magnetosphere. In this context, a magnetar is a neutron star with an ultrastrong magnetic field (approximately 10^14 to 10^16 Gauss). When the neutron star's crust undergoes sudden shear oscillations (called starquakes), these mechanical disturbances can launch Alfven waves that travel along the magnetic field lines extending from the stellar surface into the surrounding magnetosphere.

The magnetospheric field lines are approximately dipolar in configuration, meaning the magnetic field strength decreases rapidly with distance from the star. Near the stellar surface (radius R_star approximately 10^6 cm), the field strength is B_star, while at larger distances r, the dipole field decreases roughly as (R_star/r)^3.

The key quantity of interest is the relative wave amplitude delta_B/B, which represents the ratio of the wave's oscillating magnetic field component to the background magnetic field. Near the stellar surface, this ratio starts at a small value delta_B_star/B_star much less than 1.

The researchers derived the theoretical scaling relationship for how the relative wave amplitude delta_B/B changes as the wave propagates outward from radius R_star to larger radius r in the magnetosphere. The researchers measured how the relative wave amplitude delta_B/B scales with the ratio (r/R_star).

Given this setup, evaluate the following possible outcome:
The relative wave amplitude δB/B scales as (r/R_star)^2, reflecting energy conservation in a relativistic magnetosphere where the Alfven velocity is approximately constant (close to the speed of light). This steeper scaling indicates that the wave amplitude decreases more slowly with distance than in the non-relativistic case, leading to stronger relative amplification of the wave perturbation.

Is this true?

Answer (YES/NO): NO